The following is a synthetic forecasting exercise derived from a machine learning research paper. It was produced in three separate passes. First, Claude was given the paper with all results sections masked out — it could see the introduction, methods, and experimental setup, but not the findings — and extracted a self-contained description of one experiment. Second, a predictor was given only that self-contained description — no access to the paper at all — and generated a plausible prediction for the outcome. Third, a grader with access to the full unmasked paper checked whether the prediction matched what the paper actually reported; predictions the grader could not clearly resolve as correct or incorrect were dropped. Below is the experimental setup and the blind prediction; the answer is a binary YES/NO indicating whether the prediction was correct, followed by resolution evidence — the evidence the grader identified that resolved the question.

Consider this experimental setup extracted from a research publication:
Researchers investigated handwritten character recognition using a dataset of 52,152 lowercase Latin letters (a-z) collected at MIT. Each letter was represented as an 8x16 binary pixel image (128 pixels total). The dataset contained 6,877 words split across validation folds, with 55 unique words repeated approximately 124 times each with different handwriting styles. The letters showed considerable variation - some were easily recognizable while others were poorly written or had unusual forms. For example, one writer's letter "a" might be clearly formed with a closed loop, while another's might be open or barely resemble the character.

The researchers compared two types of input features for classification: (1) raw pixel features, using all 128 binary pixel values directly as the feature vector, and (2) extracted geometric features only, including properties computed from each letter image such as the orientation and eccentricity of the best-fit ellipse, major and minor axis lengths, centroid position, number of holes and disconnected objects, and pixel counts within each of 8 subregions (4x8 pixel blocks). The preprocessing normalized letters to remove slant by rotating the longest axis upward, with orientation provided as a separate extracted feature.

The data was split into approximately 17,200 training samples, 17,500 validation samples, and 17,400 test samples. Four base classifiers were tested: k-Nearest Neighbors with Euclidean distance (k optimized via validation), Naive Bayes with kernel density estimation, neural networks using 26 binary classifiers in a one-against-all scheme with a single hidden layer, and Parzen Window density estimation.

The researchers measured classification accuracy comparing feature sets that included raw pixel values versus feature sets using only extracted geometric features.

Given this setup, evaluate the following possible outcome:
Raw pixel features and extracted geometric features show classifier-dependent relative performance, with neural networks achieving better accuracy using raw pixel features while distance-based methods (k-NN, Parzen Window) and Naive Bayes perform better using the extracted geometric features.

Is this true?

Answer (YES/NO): NO